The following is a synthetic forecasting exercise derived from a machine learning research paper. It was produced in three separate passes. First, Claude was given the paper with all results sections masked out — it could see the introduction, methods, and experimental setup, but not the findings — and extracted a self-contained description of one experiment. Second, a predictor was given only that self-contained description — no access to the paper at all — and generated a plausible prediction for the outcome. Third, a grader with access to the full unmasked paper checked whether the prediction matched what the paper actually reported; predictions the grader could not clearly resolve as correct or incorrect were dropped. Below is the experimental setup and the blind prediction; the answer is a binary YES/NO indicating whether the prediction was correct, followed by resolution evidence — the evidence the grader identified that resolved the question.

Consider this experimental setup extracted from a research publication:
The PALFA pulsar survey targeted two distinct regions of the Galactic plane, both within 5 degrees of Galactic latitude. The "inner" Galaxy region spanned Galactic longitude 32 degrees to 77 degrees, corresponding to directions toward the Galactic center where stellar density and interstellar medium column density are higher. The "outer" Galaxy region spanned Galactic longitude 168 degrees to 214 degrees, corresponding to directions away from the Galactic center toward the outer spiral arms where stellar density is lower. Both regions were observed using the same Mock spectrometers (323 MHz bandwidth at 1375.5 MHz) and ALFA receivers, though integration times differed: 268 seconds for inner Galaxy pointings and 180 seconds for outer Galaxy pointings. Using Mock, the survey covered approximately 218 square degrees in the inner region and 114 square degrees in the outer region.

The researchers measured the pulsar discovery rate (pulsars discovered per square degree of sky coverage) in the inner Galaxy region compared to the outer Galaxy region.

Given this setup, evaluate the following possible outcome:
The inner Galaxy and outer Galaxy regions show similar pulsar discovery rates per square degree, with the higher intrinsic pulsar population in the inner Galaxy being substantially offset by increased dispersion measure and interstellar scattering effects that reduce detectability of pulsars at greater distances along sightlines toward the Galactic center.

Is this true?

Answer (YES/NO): NO